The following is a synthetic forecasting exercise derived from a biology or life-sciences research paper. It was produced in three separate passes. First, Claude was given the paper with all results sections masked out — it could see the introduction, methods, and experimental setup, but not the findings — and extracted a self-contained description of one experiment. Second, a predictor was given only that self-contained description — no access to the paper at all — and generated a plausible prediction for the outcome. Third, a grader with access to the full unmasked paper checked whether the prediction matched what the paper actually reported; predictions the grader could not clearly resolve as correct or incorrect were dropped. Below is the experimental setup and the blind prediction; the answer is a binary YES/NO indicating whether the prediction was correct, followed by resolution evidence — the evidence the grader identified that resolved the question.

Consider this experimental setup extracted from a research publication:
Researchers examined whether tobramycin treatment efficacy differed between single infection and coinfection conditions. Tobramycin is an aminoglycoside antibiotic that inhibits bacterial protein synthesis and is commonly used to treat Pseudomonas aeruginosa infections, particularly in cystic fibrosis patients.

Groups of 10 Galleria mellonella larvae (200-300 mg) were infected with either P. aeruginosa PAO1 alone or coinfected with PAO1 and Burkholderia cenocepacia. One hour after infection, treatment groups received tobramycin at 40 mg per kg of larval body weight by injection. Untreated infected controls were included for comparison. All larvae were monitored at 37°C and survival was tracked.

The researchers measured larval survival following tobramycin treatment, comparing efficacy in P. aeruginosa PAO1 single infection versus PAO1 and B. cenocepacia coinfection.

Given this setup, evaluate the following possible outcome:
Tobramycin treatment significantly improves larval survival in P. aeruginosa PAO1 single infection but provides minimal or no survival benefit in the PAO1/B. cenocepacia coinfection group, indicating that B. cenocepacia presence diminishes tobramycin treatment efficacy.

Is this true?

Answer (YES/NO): NO